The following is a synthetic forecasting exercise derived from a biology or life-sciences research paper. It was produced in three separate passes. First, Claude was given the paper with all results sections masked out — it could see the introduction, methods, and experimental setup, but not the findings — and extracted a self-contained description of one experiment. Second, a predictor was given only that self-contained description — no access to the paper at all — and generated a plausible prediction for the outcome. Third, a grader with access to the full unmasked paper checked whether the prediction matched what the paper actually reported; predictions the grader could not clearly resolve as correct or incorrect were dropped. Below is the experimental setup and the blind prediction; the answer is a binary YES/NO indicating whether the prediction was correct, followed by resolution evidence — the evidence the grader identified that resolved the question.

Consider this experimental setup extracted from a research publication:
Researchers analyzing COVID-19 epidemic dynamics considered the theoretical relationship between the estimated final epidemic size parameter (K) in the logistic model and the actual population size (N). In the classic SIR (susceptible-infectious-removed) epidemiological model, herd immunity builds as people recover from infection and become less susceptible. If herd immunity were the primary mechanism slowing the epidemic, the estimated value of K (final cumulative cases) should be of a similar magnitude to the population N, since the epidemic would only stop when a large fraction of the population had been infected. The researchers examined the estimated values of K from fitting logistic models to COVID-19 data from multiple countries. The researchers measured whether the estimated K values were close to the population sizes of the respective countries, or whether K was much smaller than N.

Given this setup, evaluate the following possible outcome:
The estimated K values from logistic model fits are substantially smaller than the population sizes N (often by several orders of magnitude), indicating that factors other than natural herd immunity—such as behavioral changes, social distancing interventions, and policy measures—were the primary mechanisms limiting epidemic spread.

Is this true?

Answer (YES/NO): YES